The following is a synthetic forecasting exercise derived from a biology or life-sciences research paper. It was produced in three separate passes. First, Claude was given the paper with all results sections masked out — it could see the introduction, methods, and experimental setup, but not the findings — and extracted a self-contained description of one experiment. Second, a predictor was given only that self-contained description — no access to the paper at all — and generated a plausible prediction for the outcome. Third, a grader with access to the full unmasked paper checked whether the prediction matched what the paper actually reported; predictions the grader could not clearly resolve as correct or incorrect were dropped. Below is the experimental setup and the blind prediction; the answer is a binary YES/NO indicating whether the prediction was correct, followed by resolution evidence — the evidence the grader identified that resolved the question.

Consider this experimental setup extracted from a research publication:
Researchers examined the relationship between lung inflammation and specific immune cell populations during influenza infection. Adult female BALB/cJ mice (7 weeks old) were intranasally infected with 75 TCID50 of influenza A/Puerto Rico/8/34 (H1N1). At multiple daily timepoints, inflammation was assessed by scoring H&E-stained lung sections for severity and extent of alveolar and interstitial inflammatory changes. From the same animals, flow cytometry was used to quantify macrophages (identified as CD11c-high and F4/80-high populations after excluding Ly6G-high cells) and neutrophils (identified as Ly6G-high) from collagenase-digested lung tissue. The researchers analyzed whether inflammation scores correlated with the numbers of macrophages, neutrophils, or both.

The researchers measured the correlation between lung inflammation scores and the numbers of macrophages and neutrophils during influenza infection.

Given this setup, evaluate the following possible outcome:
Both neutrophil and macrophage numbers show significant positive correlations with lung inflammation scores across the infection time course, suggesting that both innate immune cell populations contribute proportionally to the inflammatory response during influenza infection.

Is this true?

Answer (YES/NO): NO